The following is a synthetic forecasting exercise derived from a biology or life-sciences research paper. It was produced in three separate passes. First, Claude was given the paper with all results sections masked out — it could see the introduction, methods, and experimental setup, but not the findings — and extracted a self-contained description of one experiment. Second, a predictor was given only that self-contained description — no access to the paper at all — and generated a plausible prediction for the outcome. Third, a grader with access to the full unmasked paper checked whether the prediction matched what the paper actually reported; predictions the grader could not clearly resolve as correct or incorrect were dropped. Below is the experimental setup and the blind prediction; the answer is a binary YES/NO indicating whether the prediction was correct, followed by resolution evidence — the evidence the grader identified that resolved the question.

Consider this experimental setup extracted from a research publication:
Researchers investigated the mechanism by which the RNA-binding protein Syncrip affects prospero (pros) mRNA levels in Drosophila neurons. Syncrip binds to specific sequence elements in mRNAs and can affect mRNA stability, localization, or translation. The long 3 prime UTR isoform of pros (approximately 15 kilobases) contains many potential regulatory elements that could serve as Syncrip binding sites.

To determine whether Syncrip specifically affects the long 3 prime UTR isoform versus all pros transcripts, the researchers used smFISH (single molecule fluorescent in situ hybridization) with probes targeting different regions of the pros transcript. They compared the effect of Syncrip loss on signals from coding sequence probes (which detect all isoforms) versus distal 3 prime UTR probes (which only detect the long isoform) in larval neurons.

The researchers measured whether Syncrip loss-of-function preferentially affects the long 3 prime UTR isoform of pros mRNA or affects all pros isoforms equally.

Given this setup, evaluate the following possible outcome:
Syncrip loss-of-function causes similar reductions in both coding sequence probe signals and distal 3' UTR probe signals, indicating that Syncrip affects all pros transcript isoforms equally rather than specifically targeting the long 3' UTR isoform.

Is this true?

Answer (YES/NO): NO